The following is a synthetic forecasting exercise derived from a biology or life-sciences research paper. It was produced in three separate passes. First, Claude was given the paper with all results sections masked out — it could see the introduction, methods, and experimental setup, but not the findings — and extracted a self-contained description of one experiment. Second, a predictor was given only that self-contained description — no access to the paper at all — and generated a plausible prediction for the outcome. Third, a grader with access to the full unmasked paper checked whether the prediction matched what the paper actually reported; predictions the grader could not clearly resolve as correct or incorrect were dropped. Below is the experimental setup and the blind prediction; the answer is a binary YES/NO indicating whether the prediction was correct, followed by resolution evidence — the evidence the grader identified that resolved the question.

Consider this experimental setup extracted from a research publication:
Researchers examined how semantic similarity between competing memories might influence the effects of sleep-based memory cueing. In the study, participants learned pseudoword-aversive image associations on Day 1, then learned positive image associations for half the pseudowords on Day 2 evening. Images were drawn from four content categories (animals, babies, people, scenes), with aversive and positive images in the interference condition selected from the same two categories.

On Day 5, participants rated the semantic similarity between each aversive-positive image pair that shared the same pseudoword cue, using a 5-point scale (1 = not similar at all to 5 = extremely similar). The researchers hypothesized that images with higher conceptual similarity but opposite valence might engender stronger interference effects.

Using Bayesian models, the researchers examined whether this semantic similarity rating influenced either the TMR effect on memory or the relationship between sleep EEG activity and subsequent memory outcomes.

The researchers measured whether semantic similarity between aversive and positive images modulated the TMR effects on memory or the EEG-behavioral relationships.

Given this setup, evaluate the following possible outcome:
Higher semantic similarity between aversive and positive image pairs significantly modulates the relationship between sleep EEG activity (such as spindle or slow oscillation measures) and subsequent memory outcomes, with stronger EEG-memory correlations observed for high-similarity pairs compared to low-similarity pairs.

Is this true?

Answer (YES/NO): NO